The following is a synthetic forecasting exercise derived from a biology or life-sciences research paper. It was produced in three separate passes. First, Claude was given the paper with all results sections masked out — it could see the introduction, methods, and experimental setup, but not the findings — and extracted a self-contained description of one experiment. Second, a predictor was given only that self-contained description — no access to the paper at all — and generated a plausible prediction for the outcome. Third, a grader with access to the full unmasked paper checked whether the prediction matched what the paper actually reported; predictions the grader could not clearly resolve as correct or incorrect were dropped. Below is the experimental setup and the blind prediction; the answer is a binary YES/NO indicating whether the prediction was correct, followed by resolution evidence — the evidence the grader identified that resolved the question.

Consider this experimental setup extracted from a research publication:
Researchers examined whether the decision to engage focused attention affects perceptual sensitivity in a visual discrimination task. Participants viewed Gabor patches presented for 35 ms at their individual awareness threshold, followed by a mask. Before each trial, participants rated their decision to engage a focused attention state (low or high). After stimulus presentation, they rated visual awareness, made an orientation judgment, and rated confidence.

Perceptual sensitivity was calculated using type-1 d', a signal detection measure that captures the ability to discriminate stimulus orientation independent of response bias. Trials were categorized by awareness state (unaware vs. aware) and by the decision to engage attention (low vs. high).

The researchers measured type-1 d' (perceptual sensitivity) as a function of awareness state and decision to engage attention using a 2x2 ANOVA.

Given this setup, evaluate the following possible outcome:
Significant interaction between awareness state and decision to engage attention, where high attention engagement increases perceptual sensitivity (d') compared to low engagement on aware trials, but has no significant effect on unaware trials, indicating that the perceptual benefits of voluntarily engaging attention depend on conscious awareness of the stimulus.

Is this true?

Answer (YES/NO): NO